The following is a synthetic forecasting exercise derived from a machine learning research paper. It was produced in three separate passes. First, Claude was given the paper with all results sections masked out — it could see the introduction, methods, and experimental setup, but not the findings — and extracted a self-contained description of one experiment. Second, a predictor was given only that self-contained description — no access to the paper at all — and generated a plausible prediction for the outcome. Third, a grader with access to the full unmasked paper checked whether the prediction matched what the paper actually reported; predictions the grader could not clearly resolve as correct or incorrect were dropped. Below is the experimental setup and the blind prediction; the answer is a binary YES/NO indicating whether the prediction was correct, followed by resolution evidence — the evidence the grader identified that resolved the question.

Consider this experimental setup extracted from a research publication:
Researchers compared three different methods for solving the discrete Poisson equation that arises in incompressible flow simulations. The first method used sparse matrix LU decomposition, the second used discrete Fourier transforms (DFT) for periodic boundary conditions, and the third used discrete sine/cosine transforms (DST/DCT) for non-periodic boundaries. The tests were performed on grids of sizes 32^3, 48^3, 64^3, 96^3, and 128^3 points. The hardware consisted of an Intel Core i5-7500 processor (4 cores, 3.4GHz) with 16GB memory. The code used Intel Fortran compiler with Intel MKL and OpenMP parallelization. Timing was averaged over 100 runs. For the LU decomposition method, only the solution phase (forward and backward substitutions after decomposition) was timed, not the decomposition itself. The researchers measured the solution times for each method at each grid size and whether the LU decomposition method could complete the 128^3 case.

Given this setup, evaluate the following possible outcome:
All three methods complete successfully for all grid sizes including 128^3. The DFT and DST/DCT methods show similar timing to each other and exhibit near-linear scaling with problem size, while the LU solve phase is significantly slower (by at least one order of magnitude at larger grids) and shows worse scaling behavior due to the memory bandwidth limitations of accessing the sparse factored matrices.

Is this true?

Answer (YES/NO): NO